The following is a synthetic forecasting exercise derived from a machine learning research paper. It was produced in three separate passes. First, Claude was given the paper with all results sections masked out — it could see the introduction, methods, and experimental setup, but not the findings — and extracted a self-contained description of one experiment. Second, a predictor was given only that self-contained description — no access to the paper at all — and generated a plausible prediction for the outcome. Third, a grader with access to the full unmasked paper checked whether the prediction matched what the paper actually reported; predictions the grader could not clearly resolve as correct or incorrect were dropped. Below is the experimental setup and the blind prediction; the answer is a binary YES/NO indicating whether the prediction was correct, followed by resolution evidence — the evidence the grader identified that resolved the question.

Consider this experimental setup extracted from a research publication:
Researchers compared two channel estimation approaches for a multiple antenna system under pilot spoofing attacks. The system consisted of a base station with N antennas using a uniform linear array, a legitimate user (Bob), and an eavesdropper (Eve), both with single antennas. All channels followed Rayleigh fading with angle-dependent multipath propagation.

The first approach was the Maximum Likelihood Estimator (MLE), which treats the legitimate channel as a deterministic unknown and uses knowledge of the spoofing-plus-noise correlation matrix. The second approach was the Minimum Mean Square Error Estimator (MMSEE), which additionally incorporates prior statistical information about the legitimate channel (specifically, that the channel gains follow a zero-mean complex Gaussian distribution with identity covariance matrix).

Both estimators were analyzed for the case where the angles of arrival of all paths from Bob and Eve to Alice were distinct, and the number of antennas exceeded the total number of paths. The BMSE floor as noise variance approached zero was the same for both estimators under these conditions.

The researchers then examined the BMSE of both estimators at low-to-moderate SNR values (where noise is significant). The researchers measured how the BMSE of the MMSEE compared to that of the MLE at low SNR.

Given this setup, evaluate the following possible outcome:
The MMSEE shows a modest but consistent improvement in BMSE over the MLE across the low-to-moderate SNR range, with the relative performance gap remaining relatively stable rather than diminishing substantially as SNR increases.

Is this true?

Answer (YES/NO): NO